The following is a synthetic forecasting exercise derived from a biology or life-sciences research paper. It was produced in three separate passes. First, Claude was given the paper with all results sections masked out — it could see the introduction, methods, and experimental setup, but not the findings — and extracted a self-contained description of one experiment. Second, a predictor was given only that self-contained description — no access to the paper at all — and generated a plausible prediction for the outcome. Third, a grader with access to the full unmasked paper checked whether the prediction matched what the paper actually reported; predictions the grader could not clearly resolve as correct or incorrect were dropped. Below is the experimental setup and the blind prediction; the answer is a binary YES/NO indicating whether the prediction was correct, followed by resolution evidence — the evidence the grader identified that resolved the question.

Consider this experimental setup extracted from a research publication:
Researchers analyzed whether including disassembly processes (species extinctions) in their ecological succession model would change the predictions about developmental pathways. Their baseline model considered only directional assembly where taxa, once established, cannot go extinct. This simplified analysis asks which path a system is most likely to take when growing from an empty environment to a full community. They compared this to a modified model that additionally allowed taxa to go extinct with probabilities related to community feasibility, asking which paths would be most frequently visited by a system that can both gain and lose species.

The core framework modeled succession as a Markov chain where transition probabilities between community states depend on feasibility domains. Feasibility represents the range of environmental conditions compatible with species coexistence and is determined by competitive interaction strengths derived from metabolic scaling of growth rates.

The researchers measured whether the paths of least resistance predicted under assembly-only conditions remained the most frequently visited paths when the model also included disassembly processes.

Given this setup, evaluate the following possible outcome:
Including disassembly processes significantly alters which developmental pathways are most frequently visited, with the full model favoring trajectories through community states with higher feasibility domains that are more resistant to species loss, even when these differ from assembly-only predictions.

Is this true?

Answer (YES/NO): NO